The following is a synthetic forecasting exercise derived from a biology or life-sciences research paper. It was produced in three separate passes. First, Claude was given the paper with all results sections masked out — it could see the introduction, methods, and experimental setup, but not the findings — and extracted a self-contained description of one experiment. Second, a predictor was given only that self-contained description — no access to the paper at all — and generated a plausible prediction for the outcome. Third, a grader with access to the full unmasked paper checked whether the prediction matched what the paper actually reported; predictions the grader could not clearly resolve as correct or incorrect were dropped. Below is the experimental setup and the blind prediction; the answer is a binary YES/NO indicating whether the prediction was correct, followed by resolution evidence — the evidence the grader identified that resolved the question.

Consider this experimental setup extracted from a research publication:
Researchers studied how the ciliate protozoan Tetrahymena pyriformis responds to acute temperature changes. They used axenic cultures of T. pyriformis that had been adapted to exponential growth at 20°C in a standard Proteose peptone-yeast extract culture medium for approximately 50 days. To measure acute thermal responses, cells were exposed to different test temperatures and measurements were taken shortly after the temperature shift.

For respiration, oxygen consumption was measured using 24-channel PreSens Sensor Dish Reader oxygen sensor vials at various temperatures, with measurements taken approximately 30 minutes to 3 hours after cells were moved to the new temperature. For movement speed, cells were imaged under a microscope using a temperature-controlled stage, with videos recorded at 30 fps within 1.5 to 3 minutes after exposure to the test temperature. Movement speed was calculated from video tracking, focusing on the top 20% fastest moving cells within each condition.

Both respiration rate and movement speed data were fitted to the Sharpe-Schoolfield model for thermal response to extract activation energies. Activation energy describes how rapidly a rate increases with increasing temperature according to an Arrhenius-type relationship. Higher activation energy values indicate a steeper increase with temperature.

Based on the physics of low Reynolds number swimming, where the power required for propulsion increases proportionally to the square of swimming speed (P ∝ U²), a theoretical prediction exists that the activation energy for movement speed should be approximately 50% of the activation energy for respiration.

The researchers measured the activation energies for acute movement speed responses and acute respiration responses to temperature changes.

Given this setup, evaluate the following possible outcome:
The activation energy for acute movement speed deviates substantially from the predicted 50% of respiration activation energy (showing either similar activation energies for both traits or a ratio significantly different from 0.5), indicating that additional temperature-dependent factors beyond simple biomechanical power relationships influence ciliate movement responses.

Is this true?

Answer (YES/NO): NO